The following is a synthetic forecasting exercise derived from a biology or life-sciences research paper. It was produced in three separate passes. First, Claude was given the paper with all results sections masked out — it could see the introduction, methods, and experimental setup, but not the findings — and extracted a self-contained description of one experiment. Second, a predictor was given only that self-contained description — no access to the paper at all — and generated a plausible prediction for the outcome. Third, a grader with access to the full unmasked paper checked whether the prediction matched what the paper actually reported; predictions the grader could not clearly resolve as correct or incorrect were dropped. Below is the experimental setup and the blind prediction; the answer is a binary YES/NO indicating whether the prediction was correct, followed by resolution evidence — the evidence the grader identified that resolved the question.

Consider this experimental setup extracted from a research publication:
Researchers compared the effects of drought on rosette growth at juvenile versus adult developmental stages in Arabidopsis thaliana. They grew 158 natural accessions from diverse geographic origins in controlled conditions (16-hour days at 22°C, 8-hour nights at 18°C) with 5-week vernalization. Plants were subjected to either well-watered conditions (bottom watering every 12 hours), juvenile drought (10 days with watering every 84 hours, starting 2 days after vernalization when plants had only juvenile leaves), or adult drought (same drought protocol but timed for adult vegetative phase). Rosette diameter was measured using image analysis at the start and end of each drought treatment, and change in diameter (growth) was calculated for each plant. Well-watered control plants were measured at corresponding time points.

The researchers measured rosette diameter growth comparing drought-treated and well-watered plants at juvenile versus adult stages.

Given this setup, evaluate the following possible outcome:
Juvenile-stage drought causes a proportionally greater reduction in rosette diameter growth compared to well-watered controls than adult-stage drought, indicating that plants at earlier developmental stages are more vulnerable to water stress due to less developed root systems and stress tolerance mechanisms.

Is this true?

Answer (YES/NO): YES